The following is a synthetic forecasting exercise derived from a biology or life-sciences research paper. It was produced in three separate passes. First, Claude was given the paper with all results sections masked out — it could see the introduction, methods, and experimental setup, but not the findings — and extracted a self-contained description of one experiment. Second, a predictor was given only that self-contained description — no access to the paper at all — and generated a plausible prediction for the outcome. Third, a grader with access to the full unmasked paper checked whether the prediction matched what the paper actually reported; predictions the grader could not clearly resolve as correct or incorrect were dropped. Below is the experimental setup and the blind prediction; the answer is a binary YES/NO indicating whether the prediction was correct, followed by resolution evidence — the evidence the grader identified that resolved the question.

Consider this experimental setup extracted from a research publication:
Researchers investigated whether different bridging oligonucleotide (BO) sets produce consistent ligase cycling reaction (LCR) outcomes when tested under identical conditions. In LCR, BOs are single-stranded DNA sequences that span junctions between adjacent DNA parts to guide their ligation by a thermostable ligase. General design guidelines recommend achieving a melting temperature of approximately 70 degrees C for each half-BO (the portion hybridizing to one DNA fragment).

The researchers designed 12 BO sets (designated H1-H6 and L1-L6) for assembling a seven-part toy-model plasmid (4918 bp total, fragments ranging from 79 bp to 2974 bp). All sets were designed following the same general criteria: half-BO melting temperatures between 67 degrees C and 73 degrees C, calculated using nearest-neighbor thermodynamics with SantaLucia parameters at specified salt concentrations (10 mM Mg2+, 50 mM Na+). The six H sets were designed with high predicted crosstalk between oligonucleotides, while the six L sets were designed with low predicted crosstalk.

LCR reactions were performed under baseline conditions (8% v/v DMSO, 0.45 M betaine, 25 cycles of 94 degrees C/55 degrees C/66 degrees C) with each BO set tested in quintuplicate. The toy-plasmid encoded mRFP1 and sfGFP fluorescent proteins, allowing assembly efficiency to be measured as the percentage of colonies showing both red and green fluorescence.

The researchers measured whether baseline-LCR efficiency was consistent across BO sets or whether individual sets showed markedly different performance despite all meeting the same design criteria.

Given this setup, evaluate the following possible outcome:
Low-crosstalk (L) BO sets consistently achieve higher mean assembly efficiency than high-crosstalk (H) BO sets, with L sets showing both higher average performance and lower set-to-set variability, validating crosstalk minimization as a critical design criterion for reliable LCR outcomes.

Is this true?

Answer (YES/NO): NO